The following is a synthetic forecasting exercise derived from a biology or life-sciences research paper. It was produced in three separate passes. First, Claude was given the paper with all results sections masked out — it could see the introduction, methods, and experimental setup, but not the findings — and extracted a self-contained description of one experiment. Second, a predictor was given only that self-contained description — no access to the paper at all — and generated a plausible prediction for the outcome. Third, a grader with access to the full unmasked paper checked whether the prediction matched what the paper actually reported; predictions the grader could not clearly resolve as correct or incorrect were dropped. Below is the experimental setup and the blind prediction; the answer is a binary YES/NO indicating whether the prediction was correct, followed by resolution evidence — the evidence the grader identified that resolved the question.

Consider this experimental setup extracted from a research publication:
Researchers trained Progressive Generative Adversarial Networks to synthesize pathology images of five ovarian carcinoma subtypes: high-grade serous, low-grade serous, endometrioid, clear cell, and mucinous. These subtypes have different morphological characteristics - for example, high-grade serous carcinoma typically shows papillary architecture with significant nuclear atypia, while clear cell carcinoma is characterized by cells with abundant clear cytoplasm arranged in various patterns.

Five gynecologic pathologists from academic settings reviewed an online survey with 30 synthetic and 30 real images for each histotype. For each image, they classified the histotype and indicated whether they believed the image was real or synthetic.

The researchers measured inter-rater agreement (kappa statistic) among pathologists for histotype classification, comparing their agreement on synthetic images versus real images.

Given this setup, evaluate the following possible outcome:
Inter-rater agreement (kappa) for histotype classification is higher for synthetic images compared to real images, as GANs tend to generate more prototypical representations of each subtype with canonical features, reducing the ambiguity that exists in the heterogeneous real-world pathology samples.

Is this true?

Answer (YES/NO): NO